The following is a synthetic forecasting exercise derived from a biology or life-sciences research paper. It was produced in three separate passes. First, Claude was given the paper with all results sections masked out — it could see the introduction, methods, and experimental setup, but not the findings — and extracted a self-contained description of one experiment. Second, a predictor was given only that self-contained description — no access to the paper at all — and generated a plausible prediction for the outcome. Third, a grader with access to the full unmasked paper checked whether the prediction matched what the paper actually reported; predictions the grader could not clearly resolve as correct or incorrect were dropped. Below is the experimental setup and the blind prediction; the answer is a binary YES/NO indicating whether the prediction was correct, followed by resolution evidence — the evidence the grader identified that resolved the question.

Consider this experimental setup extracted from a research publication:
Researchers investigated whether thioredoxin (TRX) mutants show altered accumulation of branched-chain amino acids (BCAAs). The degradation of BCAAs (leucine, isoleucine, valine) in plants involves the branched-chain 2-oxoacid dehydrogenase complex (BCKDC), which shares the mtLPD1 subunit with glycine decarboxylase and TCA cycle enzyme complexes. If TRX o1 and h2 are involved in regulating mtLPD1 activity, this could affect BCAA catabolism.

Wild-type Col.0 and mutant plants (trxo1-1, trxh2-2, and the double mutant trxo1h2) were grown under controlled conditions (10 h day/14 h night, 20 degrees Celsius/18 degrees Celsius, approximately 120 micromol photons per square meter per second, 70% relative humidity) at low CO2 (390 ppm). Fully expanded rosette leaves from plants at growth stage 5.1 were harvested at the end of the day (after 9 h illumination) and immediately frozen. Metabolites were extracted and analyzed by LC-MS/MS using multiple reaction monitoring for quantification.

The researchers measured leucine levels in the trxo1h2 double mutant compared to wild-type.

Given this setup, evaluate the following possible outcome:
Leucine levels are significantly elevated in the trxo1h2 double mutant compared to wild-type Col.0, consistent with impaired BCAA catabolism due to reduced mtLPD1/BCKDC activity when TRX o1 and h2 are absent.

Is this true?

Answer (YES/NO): NO